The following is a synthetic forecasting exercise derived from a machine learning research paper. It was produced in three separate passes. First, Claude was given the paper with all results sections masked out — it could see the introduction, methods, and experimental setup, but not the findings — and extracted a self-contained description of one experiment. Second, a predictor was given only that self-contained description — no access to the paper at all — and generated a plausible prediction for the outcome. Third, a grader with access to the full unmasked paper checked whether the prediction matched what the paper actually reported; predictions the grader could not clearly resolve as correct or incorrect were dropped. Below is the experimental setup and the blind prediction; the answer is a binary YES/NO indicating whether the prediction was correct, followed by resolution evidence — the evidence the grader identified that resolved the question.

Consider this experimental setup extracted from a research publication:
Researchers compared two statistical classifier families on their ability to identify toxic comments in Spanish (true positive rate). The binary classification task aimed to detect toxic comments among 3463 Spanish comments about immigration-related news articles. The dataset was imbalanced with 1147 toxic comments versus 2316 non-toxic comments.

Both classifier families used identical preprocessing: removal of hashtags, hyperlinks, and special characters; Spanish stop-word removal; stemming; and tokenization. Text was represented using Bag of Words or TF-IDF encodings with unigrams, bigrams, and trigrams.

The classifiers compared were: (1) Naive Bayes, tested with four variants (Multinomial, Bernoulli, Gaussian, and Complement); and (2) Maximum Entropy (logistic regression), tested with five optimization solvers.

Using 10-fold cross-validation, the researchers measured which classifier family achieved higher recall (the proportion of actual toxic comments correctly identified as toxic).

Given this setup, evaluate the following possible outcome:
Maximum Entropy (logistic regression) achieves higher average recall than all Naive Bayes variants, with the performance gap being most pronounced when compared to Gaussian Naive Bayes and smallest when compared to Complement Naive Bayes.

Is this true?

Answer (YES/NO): NO